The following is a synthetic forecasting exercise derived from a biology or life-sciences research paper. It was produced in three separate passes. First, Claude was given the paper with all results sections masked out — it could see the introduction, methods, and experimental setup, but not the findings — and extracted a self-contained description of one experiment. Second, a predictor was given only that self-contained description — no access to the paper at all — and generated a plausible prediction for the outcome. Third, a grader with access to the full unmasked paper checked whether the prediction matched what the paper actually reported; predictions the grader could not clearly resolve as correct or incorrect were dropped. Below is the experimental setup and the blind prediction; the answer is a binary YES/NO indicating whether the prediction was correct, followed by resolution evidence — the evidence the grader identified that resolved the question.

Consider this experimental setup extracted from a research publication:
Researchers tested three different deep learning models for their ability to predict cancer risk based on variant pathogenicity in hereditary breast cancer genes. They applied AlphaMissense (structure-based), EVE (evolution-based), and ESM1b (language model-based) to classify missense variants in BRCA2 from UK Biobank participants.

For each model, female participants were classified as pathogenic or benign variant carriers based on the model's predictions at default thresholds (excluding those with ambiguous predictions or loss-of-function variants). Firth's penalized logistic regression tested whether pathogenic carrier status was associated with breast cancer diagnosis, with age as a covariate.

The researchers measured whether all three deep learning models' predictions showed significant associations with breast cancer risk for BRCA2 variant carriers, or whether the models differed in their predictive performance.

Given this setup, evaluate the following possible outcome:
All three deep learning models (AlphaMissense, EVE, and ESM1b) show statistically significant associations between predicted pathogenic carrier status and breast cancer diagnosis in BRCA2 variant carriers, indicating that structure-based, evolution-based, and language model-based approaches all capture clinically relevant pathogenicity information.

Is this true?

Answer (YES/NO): NO